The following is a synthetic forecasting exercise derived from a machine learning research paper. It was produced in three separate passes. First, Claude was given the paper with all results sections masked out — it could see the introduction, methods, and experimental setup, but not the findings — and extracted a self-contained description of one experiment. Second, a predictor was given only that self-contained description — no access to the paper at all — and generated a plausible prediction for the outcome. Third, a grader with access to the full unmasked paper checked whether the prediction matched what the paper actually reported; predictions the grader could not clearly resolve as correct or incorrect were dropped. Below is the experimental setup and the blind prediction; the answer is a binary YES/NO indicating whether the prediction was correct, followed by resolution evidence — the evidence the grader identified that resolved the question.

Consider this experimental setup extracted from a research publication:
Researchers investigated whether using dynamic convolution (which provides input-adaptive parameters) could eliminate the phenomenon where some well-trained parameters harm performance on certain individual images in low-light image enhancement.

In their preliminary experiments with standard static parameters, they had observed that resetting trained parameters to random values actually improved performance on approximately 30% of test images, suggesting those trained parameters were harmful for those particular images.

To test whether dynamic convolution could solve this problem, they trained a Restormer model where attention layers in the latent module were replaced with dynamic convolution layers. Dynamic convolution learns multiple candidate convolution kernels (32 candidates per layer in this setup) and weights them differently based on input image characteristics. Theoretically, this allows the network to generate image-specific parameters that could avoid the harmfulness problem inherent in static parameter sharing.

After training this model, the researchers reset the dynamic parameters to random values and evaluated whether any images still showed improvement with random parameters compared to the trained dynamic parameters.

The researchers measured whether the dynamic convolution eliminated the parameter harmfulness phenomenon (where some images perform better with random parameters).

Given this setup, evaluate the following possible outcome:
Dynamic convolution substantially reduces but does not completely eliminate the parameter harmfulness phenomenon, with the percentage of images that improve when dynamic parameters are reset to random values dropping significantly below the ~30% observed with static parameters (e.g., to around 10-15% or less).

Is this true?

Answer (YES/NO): NO